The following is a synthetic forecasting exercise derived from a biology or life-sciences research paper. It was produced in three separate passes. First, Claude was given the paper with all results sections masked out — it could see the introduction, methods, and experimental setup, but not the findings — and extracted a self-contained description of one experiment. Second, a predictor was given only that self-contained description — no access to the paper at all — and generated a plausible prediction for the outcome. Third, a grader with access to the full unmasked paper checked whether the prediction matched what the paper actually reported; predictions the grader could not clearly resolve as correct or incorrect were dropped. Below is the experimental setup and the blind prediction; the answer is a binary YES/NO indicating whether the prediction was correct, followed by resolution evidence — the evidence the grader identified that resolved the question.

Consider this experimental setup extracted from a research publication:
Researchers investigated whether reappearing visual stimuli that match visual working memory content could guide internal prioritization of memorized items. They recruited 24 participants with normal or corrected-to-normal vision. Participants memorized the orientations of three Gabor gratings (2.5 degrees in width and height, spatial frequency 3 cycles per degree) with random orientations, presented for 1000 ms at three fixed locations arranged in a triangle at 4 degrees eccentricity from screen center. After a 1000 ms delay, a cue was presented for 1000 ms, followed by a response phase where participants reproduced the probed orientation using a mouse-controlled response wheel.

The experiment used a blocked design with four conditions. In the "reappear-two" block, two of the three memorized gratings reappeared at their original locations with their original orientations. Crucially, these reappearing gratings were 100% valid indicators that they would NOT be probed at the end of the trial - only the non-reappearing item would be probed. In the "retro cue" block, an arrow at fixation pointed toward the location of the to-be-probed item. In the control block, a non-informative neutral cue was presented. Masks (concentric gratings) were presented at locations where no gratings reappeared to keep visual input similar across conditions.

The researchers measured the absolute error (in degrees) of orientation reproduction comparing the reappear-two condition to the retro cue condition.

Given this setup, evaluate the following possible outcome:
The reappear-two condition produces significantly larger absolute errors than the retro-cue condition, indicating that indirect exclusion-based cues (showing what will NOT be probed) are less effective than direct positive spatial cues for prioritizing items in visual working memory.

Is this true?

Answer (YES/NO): NO